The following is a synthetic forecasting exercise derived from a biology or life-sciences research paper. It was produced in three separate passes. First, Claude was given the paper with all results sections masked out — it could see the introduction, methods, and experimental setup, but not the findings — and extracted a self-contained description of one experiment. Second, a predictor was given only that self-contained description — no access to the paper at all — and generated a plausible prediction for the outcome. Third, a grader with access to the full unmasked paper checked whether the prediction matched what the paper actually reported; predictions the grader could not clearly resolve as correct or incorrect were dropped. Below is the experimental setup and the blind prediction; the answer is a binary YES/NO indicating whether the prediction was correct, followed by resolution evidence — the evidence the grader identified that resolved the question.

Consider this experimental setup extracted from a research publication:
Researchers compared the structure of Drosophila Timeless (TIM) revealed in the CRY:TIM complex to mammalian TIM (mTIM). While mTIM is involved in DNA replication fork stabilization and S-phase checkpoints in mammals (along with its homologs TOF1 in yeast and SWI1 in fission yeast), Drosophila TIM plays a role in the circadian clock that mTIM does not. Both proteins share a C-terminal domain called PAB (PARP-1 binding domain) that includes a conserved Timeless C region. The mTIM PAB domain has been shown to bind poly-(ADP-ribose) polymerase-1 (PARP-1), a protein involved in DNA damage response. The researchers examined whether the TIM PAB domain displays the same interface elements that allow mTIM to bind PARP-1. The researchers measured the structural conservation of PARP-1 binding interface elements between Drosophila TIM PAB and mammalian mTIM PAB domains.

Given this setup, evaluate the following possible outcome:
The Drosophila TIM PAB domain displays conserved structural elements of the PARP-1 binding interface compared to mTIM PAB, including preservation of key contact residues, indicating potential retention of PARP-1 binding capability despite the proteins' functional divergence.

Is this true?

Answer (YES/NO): NO